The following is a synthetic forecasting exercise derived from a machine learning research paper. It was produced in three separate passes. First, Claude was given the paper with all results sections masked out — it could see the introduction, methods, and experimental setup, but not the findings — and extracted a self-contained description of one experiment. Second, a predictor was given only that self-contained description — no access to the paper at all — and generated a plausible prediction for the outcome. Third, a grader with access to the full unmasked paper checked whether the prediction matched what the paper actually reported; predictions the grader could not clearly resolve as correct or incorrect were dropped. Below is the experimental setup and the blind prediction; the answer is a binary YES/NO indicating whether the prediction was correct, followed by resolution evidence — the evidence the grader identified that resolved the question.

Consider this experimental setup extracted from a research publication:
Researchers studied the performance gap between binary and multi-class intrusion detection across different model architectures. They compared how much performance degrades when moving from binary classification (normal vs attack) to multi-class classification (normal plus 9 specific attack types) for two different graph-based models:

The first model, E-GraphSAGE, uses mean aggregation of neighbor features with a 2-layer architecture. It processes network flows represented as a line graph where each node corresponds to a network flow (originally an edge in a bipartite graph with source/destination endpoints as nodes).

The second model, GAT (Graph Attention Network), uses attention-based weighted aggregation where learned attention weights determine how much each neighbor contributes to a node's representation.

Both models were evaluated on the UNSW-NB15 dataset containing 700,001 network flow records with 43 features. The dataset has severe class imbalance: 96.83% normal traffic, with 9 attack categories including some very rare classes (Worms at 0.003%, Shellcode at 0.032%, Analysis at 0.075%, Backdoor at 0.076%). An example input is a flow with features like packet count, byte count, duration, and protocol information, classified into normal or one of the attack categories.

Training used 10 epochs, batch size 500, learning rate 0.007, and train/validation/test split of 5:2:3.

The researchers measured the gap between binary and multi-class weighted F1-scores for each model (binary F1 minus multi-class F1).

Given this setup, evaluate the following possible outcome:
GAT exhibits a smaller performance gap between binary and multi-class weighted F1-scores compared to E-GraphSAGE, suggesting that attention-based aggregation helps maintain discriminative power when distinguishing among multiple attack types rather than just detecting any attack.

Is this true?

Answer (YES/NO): NO